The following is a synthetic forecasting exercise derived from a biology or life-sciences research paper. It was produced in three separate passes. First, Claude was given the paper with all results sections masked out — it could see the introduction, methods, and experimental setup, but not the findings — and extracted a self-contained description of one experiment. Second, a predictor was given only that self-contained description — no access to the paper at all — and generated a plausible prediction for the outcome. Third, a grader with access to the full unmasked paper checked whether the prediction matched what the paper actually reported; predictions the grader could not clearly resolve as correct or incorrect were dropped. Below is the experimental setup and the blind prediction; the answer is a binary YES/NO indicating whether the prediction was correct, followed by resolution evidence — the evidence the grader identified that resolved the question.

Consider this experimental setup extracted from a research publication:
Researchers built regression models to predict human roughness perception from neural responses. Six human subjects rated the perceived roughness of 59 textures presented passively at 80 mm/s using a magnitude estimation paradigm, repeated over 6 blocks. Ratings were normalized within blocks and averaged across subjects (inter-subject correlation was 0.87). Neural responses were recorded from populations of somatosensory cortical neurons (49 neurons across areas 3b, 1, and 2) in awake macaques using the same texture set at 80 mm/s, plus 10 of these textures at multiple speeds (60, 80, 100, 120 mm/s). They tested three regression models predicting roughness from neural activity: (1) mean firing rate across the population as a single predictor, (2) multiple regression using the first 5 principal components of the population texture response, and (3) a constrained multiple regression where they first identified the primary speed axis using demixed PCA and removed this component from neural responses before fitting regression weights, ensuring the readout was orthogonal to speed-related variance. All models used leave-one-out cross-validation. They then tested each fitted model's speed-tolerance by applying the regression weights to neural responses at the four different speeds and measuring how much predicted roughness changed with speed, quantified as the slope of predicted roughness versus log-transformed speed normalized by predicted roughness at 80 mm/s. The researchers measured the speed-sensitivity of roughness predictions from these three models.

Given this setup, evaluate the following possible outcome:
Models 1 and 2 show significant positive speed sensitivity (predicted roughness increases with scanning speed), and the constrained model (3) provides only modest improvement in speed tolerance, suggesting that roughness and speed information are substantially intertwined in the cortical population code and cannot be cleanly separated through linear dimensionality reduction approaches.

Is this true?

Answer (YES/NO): NO